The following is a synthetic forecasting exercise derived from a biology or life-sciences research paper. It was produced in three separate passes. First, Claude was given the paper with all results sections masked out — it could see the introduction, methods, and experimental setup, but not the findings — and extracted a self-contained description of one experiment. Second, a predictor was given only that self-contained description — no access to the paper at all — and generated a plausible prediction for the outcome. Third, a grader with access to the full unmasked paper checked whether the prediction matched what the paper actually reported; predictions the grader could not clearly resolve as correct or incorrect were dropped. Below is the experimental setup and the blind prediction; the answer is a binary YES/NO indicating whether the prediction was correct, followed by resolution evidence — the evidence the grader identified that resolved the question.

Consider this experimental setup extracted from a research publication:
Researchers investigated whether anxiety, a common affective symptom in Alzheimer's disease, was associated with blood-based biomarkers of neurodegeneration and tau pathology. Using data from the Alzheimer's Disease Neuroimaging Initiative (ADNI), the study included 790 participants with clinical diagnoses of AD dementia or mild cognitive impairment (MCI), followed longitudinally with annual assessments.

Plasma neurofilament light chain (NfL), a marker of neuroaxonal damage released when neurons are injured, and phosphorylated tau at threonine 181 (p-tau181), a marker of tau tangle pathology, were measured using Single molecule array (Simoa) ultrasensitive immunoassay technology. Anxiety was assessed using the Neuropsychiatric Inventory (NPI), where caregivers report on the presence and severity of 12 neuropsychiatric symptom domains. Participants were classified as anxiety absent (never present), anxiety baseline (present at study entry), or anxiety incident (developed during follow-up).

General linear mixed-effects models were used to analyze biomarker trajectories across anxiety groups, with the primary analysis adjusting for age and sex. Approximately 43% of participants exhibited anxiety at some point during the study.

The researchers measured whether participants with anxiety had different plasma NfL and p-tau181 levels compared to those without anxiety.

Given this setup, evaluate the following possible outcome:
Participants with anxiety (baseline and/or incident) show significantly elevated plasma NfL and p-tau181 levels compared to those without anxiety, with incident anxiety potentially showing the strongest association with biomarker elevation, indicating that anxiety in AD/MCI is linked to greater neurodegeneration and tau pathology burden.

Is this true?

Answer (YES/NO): NO